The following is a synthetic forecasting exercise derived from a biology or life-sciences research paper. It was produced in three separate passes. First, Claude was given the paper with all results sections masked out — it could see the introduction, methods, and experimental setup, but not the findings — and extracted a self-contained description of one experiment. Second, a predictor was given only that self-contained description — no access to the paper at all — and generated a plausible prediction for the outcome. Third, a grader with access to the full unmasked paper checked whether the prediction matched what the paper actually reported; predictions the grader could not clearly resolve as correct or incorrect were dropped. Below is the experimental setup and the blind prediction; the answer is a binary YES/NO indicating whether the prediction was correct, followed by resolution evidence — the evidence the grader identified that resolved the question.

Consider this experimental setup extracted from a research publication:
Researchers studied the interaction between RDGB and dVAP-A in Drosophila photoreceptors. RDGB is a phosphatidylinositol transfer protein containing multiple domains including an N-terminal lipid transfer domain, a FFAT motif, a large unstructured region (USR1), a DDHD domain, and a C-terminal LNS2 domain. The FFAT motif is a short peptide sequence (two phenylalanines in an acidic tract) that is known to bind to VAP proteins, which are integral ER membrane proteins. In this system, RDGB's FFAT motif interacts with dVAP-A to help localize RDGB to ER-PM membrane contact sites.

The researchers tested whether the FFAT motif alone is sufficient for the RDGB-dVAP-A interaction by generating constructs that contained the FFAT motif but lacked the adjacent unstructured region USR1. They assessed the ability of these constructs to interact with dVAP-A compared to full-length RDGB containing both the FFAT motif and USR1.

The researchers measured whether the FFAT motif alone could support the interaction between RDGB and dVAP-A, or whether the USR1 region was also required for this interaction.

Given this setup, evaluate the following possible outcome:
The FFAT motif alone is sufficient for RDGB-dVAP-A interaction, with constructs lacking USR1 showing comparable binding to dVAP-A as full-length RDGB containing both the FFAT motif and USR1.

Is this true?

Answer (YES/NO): NO